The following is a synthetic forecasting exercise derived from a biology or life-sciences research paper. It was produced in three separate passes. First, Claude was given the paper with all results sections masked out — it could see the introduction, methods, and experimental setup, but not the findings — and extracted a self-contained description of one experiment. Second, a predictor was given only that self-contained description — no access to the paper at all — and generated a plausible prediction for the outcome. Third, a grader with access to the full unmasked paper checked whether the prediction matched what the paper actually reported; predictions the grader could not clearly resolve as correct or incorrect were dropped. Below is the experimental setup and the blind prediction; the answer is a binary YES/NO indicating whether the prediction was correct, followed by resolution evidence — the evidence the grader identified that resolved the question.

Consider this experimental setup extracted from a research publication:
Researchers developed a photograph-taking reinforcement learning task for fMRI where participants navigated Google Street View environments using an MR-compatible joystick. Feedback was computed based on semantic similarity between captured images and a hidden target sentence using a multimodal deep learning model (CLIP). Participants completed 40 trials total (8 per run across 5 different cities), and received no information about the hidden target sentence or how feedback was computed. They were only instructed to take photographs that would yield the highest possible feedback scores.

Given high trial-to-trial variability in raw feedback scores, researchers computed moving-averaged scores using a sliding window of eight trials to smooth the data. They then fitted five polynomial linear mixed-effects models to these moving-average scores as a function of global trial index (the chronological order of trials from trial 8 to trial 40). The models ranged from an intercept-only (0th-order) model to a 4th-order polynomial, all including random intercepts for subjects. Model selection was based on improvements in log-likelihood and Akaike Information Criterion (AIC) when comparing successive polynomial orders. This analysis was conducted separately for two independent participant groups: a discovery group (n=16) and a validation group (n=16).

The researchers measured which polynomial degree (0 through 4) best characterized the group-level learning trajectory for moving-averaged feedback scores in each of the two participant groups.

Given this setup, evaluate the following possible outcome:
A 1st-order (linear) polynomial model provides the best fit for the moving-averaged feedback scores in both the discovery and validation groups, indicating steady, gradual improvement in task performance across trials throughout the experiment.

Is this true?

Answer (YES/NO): NO